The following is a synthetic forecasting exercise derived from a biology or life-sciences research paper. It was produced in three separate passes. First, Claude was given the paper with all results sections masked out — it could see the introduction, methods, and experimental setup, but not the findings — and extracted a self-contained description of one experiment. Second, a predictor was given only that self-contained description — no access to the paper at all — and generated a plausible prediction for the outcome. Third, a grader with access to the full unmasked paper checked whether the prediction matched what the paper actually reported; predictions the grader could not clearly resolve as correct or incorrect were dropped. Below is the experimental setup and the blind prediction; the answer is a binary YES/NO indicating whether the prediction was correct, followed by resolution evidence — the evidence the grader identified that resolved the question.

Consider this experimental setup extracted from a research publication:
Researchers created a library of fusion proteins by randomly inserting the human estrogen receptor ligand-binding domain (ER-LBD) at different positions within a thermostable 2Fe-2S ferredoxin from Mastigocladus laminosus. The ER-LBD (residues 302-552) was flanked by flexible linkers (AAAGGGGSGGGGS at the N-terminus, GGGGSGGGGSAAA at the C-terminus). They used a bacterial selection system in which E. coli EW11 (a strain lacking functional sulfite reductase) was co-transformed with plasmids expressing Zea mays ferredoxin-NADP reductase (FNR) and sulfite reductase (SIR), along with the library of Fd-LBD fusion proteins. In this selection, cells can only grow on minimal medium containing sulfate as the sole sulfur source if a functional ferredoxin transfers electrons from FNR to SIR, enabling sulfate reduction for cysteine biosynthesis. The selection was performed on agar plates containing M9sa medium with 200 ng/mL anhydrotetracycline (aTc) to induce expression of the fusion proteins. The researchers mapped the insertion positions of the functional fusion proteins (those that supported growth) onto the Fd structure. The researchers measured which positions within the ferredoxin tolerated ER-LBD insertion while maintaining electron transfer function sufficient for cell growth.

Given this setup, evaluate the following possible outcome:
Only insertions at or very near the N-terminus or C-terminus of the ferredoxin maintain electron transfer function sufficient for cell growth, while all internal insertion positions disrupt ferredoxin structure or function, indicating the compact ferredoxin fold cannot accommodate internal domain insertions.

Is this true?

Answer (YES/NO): NO